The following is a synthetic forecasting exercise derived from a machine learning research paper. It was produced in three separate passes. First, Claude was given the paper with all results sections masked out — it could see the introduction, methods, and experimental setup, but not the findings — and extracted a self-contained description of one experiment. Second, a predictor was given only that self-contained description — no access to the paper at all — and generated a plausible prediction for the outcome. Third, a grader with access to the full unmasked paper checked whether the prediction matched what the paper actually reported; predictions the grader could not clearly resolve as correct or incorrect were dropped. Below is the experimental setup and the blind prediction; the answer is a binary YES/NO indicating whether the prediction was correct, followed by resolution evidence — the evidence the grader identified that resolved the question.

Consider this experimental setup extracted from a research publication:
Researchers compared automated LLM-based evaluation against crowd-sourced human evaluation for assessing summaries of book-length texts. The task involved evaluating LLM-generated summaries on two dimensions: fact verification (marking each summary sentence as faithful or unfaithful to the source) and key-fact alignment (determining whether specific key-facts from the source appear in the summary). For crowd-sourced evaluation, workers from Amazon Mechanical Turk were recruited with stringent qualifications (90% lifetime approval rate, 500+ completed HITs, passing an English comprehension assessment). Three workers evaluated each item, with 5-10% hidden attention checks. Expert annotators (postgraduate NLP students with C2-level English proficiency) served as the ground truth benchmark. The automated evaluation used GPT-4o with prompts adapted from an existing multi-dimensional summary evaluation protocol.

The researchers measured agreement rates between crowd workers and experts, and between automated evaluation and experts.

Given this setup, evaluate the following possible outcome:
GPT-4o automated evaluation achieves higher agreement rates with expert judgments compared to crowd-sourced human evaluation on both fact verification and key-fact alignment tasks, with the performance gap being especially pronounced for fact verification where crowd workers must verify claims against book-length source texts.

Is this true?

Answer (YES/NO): YES